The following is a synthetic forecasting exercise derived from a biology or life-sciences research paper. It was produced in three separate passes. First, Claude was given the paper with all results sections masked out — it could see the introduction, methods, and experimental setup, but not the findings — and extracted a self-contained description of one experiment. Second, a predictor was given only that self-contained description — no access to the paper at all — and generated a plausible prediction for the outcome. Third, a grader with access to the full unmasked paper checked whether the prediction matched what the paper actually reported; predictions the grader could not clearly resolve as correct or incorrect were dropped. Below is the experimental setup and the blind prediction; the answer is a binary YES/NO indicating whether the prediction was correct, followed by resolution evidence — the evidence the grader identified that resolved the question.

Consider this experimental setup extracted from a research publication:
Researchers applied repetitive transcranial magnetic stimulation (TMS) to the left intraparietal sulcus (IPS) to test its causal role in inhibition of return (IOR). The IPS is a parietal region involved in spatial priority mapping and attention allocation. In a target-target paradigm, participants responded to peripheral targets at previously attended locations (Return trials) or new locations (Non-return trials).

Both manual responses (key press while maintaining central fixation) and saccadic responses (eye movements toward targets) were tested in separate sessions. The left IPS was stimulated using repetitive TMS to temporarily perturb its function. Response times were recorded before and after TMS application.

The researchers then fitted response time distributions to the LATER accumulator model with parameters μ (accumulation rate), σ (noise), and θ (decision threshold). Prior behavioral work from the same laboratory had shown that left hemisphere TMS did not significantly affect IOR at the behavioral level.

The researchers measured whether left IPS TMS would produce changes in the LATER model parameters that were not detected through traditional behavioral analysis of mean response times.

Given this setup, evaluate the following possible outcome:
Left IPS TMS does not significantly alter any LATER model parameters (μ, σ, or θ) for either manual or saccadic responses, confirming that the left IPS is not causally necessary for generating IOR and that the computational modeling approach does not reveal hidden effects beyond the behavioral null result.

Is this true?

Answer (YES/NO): NO